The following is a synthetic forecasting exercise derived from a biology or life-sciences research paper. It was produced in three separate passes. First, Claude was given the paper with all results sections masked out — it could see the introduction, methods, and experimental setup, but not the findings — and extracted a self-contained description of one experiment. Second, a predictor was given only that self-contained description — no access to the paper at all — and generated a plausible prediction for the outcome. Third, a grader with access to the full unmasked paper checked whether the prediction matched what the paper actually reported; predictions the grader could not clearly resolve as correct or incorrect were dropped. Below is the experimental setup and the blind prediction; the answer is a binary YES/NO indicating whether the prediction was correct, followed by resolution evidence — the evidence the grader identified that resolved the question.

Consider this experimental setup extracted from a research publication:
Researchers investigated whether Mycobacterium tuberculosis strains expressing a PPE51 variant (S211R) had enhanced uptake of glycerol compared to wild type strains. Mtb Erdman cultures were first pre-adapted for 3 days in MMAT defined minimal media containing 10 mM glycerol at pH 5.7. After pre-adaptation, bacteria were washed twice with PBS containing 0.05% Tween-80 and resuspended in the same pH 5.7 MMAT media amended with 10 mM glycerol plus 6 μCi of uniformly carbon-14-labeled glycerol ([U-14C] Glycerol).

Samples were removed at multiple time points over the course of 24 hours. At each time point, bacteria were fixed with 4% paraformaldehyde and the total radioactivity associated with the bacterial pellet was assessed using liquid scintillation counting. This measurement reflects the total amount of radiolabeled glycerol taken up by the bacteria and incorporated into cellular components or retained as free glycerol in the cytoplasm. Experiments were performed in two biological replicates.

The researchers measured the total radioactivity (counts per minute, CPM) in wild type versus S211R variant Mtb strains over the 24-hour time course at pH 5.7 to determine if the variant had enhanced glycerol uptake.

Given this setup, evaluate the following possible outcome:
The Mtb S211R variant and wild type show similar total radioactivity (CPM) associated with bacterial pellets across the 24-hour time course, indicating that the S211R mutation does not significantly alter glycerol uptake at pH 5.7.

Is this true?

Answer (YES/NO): NO